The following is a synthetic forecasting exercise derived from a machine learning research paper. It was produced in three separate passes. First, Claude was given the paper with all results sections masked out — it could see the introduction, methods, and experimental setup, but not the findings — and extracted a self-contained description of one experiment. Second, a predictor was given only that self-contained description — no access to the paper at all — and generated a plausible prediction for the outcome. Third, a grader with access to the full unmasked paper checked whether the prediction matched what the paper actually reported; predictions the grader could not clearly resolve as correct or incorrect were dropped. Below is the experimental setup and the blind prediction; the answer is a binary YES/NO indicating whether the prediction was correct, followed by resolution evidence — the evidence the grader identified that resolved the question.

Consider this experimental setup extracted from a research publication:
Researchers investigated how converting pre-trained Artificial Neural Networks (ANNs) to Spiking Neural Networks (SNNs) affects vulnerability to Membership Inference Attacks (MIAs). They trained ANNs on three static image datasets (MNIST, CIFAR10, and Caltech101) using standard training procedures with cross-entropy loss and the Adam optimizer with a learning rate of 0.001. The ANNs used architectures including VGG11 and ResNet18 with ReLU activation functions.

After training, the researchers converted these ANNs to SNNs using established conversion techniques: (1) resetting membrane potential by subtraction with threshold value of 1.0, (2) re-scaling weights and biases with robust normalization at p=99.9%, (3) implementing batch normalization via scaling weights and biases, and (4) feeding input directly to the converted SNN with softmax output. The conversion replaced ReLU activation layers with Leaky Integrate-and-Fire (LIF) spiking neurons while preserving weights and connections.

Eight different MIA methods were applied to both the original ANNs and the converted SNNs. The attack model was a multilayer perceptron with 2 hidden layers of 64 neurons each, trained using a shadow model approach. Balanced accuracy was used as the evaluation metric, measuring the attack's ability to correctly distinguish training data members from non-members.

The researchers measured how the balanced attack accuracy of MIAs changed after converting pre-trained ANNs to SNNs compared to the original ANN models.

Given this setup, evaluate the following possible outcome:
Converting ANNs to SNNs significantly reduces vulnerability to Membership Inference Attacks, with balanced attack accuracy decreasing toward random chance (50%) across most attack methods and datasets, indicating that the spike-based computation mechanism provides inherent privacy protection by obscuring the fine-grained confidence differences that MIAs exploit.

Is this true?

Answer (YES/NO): NO